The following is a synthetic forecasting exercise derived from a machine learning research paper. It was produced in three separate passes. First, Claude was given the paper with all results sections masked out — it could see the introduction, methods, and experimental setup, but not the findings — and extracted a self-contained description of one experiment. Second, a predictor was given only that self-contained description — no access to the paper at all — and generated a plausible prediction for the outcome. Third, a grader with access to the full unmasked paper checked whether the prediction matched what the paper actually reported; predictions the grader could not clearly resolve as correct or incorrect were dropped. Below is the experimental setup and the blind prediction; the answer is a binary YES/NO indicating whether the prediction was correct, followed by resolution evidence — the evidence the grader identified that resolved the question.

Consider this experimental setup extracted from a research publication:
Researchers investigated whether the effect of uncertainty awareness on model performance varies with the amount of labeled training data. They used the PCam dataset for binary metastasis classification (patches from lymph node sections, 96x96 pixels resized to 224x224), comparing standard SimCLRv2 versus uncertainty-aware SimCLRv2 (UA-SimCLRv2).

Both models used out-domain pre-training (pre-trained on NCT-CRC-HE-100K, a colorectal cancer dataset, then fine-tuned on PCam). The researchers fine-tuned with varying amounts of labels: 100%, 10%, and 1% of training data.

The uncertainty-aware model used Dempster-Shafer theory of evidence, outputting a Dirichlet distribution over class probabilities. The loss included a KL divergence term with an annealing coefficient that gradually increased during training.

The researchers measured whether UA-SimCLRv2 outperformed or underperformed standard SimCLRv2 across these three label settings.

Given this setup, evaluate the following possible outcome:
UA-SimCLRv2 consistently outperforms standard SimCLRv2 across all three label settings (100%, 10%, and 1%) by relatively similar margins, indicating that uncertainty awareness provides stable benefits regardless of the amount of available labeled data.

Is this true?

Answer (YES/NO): NO